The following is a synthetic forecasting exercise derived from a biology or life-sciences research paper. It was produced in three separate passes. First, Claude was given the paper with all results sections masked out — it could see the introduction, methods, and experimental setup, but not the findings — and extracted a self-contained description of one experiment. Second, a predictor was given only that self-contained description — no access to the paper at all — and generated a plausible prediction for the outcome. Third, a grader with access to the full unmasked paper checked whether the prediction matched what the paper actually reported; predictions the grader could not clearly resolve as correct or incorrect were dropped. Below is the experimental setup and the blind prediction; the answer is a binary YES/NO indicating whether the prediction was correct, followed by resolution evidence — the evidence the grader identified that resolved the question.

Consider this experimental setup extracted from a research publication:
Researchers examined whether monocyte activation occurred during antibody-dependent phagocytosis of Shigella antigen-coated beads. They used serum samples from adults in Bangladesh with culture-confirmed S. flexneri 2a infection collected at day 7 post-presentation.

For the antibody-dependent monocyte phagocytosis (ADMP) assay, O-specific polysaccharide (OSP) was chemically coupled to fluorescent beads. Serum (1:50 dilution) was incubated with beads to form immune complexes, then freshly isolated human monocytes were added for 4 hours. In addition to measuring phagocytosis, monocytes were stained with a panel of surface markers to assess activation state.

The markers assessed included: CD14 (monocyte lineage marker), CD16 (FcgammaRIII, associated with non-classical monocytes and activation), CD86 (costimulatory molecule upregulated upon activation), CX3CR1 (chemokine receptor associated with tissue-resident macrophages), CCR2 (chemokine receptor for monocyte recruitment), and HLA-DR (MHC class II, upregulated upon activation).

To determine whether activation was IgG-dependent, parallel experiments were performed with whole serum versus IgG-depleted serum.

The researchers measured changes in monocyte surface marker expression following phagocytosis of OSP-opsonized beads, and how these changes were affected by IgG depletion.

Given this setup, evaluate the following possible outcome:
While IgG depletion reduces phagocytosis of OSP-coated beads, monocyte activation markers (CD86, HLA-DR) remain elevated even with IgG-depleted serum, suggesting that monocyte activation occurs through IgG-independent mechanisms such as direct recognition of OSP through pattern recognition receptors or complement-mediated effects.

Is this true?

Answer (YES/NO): NO